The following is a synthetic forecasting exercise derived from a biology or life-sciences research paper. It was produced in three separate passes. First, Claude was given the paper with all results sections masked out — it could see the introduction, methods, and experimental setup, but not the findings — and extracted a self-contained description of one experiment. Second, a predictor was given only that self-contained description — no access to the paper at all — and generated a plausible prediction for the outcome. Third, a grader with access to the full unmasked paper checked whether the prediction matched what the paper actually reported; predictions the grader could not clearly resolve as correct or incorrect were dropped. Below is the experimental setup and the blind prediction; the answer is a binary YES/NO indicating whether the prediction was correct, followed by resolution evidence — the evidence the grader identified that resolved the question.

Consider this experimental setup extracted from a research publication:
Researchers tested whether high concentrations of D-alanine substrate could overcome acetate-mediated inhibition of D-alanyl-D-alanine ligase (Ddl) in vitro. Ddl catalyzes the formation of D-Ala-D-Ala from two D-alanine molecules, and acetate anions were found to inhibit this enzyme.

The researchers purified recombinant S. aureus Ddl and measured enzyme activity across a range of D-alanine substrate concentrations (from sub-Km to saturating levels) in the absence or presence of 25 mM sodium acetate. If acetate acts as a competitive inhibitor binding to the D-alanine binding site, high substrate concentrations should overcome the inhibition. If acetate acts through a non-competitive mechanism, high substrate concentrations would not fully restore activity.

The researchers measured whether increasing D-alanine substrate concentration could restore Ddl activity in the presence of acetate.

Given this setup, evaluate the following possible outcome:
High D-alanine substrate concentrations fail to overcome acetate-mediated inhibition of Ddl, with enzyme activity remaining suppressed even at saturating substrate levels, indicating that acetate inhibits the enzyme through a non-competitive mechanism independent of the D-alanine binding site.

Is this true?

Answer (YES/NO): NO